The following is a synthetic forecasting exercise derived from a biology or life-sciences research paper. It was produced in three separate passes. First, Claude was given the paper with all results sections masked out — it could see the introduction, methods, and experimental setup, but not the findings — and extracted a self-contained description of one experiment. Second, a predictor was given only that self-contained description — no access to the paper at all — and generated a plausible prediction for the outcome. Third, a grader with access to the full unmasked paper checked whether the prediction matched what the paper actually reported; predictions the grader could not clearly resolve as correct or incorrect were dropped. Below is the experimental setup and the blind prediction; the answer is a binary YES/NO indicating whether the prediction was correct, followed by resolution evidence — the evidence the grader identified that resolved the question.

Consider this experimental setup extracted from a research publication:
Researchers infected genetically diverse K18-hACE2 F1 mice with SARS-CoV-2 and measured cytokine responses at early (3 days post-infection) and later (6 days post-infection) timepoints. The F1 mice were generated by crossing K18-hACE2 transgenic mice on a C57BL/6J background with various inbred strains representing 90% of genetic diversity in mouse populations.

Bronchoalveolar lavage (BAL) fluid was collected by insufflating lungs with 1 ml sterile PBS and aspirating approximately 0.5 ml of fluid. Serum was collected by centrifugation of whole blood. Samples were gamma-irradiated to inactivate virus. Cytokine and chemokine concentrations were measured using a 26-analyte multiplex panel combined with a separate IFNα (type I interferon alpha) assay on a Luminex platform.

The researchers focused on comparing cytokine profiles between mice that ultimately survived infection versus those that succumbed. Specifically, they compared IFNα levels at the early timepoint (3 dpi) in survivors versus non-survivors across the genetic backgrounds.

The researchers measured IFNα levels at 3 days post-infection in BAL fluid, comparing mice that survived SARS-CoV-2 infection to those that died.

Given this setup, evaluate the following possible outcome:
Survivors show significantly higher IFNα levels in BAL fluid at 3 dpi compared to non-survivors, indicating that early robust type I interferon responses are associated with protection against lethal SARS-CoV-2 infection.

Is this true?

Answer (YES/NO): YES